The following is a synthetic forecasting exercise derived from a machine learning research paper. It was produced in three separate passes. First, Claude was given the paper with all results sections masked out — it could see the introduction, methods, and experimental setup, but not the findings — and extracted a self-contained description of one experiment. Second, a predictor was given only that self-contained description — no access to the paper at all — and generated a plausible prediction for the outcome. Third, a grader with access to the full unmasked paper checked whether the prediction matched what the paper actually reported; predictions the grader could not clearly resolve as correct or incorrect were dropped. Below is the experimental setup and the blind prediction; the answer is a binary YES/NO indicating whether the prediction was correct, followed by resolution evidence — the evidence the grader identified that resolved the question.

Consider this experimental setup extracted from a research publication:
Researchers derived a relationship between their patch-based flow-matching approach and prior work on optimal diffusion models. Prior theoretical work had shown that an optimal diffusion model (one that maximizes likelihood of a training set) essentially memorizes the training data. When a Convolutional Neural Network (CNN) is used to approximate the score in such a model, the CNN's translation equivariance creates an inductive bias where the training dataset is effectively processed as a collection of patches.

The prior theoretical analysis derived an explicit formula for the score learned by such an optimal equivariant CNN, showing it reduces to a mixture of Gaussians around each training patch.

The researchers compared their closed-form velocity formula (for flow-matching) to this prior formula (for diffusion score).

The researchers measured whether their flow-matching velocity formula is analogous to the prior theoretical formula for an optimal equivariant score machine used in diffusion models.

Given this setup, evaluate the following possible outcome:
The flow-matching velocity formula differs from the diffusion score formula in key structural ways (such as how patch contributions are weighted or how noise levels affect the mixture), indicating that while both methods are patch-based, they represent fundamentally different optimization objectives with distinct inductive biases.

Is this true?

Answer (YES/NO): NO